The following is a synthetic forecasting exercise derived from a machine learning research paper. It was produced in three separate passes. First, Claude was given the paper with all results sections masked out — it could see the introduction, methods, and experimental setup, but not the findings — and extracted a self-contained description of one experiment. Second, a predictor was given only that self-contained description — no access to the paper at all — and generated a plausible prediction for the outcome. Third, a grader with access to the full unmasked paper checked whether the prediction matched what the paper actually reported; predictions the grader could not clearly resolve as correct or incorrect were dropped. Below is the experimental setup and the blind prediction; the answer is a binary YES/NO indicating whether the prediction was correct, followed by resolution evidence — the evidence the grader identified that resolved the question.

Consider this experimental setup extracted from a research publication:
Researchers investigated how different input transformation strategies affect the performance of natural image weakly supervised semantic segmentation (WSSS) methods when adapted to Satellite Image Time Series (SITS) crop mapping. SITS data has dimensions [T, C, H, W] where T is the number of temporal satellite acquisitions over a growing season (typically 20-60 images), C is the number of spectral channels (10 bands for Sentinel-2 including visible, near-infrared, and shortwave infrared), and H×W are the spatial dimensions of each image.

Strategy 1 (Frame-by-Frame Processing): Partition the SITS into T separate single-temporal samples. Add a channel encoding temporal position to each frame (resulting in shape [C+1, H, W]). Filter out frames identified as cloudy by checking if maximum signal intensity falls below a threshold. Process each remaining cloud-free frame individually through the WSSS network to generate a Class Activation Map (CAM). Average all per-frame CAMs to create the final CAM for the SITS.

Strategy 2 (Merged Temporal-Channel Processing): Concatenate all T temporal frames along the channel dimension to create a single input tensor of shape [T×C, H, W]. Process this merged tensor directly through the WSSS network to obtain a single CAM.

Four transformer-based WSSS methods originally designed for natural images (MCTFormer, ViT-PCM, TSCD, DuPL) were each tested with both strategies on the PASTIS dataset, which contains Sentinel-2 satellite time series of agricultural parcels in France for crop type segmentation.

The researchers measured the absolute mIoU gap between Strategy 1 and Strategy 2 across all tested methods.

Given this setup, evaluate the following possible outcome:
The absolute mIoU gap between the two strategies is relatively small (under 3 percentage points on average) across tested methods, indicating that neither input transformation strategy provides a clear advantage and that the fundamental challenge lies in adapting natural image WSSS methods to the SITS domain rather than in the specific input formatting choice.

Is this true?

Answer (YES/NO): NO